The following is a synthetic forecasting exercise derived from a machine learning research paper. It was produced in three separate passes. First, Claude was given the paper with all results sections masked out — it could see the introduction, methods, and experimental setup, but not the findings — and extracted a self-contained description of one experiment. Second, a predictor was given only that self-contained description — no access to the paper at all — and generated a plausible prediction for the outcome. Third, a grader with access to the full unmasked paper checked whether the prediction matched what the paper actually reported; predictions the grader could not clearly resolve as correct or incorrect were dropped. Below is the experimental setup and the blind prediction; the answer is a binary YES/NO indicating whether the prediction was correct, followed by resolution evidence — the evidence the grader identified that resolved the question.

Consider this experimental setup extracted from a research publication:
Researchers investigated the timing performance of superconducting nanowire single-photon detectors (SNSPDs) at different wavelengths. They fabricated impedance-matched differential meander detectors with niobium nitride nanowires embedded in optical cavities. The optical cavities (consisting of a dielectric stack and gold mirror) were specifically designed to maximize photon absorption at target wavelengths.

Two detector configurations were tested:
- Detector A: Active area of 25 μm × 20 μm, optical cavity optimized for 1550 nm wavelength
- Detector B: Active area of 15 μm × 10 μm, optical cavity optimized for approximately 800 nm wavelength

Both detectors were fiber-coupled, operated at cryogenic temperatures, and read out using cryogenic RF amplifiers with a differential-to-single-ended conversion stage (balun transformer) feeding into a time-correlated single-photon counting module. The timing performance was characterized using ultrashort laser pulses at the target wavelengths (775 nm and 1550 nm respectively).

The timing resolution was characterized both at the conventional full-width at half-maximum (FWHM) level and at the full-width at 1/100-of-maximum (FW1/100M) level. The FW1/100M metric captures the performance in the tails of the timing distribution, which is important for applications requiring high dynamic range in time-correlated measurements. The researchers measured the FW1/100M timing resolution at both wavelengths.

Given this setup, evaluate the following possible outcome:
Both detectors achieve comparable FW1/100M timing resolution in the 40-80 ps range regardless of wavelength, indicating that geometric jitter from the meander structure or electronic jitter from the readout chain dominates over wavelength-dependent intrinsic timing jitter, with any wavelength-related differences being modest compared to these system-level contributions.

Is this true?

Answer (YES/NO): NO